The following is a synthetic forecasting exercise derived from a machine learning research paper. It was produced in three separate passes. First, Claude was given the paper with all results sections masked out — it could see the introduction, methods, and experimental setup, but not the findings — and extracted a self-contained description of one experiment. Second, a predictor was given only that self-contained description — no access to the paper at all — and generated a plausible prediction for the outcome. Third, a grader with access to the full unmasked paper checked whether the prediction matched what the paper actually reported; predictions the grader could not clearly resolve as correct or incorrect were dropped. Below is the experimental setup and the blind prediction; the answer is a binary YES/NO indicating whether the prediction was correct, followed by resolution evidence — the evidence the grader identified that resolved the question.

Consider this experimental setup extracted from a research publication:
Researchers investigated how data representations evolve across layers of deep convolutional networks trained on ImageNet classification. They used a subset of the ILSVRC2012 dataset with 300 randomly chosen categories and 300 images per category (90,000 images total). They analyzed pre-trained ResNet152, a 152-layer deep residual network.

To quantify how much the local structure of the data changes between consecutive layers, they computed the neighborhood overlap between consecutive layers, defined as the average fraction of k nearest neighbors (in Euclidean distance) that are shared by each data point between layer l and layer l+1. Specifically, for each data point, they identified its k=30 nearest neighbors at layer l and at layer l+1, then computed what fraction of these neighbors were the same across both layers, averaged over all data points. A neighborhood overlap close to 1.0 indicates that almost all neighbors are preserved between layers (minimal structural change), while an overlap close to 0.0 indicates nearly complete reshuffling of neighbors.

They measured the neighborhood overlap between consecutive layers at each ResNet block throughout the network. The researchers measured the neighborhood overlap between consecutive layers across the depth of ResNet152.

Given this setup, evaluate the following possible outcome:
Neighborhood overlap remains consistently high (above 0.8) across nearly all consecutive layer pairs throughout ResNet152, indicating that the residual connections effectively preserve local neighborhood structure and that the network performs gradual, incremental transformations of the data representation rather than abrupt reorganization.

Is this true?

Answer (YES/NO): NO